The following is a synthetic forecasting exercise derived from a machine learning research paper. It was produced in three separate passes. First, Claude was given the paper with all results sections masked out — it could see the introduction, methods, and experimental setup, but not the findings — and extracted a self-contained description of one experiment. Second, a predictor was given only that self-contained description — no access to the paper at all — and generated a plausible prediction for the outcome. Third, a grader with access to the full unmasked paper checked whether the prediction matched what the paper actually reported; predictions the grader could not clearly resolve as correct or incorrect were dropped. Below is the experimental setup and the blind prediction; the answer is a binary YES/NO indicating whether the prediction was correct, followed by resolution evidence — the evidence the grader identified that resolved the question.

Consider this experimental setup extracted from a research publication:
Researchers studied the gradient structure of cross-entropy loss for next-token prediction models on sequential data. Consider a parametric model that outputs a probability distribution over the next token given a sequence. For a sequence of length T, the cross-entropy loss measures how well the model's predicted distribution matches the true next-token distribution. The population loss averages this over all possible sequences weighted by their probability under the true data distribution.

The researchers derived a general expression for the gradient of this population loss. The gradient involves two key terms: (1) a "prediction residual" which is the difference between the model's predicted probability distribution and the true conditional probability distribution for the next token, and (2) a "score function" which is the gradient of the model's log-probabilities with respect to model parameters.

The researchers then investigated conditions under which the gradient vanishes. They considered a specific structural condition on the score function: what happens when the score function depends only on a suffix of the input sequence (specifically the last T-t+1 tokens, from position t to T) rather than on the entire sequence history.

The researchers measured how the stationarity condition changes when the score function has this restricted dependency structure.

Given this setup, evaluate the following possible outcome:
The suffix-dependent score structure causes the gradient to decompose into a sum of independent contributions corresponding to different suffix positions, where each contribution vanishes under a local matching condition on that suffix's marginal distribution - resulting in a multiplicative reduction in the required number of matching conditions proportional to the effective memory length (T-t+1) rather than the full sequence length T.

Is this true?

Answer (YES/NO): NO